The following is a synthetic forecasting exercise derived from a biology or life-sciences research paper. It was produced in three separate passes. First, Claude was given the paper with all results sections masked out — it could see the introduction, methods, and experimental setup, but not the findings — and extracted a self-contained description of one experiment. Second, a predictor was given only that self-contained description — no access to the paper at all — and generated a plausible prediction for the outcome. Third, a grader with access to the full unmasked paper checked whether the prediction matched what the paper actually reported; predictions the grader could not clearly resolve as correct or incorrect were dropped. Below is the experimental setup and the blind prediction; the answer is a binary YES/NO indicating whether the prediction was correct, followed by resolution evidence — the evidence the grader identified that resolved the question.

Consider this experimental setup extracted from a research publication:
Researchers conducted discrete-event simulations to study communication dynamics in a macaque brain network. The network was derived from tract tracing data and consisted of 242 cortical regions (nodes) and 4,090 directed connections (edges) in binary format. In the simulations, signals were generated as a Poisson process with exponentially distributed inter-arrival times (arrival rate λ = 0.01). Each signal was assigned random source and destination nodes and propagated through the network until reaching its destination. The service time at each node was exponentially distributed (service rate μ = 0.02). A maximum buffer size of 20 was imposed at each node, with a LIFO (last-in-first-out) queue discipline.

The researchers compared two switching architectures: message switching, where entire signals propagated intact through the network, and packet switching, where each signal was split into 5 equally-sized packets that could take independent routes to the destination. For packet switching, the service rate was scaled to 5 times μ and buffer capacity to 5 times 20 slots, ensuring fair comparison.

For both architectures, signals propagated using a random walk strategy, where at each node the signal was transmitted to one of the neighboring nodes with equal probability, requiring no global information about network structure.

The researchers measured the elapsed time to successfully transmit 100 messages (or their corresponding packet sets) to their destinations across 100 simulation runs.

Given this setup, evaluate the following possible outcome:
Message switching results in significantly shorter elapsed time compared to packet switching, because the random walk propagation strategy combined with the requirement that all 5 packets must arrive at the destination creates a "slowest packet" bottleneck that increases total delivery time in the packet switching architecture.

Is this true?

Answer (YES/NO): YES